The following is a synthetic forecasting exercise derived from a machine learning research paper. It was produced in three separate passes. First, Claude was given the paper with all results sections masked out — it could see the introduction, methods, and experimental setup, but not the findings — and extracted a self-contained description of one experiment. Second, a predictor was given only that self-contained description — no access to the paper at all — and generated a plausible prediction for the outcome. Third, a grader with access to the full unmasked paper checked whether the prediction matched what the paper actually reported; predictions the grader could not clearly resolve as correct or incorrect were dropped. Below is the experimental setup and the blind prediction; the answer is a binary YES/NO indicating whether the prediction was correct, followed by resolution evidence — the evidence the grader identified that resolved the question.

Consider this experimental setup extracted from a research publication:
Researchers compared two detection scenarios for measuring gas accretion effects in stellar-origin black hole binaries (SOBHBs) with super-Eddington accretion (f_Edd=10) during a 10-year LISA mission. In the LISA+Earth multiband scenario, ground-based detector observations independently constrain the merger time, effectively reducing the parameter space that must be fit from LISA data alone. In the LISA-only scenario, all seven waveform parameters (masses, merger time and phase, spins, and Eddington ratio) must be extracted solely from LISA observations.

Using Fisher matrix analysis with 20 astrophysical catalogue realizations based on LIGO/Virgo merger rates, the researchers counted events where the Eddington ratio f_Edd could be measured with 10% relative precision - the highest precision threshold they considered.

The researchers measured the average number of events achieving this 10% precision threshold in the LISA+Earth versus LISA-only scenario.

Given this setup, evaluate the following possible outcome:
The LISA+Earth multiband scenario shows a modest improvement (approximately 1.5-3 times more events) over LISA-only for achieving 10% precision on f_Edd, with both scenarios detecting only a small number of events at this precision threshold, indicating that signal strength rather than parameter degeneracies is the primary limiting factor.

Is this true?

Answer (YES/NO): NO